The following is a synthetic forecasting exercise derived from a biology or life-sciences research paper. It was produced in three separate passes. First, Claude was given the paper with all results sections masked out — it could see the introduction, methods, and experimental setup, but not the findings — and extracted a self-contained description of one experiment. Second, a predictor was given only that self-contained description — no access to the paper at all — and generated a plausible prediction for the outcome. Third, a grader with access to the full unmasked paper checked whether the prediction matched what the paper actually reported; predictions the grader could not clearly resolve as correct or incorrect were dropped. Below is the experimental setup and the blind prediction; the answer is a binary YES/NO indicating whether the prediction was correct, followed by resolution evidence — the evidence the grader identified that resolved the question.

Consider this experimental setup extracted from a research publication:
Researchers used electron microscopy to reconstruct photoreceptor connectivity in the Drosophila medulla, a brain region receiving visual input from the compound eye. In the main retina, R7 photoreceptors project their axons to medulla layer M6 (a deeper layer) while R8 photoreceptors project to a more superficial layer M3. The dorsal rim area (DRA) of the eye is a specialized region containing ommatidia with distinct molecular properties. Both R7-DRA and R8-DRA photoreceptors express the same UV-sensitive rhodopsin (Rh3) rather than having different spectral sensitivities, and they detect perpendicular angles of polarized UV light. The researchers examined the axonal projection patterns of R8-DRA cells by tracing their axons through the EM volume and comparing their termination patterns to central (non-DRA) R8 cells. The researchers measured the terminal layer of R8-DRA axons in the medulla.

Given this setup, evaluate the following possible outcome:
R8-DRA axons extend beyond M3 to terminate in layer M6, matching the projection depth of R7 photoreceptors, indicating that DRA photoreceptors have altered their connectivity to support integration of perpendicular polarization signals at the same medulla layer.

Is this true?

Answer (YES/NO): YES